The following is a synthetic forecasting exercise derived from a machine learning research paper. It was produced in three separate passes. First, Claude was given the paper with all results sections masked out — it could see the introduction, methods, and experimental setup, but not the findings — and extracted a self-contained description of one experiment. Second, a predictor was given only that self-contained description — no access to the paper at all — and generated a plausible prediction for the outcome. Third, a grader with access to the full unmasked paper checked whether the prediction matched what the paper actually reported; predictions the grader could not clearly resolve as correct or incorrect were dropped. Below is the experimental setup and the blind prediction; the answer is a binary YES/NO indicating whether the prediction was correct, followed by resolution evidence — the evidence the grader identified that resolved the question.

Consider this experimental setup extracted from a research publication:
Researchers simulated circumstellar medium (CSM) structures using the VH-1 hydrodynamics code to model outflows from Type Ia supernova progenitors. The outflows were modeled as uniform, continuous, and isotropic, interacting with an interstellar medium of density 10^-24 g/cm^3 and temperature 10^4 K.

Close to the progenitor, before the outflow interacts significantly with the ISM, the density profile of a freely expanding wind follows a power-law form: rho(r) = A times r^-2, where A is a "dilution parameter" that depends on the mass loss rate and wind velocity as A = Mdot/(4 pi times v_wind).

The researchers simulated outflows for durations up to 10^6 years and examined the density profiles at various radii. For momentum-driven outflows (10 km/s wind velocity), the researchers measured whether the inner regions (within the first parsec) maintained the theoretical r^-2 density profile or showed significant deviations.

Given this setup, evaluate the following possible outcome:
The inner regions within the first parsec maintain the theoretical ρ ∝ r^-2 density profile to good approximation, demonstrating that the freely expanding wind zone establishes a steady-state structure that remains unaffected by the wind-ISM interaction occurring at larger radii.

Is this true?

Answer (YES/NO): YES